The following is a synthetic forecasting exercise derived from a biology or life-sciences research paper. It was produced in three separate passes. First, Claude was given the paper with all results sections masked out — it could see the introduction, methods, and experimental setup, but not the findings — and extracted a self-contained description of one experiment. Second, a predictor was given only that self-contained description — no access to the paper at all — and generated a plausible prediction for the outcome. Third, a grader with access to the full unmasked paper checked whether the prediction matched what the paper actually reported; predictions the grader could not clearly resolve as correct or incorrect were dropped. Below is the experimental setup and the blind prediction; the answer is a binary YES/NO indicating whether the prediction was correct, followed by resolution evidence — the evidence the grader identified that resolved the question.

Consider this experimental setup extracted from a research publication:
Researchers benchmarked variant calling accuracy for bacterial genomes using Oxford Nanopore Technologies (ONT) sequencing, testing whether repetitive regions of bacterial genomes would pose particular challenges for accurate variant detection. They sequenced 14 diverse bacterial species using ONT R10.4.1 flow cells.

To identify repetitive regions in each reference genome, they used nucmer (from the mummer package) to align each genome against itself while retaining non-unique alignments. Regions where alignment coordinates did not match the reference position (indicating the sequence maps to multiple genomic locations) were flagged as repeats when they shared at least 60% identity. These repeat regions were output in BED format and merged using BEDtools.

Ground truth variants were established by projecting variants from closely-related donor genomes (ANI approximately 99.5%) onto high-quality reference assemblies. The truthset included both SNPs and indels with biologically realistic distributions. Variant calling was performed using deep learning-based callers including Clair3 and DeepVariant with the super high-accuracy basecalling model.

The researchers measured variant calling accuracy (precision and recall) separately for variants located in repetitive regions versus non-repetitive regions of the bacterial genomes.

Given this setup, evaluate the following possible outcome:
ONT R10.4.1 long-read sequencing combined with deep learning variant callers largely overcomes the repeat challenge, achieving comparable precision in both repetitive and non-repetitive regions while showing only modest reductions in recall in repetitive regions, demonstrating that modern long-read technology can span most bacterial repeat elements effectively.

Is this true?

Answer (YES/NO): YES